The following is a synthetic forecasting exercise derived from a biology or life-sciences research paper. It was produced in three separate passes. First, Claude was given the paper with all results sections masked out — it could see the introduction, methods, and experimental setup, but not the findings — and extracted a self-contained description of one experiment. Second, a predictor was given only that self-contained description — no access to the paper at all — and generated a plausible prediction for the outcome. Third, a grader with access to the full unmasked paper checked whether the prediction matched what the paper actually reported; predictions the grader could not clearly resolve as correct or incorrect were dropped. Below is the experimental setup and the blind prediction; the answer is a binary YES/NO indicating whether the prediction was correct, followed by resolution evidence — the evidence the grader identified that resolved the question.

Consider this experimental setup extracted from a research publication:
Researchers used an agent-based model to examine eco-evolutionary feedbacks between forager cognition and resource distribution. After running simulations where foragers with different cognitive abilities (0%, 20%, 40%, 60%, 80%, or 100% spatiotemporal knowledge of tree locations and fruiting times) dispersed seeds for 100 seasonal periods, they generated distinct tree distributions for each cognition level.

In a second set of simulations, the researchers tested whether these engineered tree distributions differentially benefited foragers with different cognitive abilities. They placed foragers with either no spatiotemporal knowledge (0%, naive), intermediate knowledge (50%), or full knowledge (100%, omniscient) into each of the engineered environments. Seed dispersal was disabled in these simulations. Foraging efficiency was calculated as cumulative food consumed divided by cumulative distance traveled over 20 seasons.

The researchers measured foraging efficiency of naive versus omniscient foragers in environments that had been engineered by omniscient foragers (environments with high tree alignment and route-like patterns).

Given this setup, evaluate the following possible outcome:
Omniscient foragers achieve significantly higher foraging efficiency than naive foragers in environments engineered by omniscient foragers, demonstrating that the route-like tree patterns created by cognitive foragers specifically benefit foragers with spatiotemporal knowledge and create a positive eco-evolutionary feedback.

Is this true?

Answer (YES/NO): NO